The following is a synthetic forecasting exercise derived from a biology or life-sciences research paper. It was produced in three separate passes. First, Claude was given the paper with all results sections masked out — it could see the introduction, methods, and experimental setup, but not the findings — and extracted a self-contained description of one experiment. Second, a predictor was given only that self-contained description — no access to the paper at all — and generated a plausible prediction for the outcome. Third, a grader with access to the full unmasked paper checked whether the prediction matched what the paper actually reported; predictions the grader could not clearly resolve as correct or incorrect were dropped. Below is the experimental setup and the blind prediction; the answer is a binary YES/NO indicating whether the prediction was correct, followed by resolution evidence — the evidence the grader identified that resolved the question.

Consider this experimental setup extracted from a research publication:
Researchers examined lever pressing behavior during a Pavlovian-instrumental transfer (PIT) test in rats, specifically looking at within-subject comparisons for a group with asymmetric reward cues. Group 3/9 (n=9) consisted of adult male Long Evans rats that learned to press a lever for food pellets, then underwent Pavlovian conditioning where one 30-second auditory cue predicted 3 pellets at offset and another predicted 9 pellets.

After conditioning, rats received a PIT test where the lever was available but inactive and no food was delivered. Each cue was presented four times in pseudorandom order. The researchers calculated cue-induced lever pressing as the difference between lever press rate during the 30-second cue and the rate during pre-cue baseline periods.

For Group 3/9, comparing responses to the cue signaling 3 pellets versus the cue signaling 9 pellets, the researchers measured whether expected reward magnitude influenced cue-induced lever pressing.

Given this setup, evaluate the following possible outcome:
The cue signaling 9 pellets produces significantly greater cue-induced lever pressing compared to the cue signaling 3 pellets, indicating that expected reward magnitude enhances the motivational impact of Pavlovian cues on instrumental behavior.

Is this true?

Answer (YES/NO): NO